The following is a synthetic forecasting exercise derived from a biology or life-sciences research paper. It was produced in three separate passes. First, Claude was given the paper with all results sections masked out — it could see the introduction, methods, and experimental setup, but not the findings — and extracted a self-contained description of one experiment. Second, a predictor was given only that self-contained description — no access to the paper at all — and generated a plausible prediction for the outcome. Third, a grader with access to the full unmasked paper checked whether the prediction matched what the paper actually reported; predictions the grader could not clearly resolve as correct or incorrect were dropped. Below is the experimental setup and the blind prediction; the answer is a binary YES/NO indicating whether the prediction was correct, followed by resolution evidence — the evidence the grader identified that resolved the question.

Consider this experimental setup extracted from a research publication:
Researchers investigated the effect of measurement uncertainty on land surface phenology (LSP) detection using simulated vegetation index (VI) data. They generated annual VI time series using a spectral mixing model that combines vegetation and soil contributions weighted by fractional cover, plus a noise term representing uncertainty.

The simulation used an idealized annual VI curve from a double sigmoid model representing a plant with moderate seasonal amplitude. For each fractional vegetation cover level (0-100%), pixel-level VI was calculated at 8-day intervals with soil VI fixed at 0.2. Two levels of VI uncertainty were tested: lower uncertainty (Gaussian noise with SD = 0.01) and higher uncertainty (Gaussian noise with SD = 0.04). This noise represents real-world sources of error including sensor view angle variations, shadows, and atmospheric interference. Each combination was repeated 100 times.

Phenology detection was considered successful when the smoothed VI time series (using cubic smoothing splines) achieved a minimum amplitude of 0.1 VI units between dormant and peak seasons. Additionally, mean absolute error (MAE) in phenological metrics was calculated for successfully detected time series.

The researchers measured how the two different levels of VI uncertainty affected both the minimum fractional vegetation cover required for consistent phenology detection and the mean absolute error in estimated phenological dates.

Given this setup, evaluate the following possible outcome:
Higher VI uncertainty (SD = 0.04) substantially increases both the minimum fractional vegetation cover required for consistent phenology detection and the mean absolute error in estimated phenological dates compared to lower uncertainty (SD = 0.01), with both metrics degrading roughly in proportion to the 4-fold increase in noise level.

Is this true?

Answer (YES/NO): NO